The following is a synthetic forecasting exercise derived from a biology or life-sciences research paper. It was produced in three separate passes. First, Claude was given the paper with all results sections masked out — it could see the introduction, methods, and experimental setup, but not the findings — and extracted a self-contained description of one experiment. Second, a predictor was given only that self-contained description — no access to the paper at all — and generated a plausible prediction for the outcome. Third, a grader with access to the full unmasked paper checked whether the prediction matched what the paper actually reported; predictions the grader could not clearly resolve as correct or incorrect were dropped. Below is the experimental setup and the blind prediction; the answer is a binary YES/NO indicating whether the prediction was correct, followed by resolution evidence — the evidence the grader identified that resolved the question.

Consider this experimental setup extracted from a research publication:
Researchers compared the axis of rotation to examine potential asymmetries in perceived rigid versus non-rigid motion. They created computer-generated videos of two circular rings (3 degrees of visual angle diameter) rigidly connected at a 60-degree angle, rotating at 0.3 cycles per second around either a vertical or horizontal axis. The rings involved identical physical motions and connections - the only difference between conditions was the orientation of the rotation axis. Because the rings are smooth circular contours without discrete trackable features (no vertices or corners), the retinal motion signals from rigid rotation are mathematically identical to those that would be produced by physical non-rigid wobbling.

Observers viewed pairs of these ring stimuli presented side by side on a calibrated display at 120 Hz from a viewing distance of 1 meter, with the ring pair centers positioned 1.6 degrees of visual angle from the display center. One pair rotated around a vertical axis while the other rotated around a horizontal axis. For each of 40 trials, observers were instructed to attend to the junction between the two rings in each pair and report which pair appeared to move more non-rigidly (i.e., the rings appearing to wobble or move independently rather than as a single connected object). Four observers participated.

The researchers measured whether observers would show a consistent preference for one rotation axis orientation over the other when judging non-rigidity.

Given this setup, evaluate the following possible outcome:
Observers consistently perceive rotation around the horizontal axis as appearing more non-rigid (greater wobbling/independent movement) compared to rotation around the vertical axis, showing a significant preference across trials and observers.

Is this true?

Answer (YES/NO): NO